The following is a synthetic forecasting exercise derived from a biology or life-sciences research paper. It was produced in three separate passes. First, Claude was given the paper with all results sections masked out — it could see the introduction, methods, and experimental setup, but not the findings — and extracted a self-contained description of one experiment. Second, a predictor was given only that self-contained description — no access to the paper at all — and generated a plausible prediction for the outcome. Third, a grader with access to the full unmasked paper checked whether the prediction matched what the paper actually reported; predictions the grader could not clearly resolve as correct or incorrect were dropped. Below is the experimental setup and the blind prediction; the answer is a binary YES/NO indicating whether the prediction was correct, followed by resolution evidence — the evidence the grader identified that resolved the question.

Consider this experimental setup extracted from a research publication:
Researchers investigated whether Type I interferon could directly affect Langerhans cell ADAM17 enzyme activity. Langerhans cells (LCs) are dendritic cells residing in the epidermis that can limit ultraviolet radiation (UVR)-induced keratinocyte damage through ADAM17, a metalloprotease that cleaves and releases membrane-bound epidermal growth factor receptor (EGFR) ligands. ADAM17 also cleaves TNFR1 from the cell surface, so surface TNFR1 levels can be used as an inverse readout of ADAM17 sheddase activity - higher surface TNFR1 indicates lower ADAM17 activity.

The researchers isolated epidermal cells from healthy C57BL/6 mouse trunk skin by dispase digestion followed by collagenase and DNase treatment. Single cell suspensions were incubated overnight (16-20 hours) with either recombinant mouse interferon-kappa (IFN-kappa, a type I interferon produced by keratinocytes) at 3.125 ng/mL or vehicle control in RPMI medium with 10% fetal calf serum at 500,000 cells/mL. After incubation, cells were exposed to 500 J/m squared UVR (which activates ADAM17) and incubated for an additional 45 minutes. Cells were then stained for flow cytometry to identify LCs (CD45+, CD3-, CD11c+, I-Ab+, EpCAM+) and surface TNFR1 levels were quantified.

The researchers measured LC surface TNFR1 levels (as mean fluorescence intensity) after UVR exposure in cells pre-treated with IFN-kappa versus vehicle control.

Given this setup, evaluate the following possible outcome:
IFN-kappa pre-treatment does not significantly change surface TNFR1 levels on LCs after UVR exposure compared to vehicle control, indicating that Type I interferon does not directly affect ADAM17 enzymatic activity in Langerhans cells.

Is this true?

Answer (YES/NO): NO